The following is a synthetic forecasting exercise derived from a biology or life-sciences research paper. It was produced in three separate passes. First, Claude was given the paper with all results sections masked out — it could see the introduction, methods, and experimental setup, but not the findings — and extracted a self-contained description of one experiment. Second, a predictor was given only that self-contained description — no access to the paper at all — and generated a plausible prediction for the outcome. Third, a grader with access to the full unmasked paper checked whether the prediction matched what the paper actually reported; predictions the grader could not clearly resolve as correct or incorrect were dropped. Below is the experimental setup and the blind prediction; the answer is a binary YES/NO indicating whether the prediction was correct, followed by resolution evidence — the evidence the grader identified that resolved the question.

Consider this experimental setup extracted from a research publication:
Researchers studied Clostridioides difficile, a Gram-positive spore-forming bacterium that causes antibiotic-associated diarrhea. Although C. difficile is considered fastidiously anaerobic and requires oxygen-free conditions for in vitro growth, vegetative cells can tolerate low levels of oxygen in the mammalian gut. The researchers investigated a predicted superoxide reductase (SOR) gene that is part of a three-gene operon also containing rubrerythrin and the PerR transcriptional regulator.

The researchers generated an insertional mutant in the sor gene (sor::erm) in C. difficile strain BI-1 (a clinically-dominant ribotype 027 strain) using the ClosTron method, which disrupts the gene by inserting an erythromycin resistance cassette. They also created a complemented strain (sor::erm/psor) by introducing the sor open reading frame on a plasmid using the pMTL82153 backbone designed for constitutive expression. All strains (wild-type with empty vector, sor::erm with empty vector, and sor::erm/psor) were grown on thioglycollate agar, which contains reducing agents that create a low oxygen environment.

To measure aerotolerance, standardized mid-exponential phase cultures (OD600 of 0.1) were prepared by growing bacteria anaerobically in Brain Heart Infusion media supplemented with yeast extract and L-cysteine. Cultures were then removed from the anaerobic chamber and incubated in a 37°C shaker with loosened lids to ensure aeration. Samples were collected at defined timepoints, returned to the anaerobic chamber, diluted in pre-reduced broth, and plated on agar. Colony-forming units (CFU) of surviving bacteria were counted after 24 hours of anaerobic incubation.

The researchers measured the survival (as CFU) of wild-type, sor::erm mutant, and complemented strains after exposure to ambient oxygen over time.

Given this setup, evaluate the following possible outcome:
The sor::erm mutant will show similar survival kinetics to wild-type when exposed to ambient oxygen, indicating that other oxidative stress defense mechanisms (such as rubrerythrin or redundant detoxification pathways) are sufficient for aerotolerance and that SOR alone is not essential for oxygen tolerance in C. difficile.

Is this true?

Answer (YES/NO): NO